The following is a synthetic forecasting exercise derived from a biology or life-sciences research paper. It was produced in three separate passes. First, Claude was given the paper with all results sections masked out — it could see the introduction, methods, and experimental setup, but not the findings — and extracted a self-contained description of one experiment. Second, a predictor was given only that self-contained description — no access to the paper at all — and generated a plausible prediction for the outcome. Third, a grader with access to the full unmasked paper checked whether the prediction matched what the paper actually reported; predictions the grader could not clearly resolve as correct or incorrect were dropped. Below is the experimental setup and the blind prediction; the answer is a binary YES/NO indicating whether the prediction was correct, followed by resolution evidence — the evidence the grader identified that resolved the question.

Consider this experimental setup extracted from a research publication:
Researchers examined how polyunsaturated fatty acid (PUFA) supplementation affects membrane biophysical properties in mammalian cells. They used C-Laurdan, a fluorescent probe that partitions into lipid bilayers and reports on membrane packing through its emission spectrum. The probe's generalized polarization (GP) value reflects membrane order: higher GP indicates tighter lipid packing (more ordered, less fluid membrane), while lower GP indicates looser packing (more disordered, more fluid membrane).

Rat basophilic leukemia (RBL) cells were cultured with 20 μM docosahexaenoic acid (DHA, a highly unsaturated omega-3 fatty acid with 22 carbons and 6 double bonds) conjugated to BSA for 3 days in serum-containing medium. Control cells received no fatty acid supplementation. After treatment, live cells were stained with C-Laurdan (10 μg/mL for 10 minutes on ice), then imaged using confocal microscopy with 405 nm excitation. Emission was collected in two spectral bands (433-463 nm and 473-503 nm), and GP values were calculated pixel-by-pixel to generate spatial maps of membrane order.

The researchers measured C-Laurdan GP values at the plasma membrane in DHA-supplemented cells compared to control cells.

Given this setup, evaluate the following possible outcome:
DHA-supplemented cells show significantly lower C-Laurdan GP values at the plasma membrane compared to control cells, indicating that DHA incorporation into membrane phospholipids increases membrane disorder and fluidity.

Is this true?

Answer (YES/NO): NO